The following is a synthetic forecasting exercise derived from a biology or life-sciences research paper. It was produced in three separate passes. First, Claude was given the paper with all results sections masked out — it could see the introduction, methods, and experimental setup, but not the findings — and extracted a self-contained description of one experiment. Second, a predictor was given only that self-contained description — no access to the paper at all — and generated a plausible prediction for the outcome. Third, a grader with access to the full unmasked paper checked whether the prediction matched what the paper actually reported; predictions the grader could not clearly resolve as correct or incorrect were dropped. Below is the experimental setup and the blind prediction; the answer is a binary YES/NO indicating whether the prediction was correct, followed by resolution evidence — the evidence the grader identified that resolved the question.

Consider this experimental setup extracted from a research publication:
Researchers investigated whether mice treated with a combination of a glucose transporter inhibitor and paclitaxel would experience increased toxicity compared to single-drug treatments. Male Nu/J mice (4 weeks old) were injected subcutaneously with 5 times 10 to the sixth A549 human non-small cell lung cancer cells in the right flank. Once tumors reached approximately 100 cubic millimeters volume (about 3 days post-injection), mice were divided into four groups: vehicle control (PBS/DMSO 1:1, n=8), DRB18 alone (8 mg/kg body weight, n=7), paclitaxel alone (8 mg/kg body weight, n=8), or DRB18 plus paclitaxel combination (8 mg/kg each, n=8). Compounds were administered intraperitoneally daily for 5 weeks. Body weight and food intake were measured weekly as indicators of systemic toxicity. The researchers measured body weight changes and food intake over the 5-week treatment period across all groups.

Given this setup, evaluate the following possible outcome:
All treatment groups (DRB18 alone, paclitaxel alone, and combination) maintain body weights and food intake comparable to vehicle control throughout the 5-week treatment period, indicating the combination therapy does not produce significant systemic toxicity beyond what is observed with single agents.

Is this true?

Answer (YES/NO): YES